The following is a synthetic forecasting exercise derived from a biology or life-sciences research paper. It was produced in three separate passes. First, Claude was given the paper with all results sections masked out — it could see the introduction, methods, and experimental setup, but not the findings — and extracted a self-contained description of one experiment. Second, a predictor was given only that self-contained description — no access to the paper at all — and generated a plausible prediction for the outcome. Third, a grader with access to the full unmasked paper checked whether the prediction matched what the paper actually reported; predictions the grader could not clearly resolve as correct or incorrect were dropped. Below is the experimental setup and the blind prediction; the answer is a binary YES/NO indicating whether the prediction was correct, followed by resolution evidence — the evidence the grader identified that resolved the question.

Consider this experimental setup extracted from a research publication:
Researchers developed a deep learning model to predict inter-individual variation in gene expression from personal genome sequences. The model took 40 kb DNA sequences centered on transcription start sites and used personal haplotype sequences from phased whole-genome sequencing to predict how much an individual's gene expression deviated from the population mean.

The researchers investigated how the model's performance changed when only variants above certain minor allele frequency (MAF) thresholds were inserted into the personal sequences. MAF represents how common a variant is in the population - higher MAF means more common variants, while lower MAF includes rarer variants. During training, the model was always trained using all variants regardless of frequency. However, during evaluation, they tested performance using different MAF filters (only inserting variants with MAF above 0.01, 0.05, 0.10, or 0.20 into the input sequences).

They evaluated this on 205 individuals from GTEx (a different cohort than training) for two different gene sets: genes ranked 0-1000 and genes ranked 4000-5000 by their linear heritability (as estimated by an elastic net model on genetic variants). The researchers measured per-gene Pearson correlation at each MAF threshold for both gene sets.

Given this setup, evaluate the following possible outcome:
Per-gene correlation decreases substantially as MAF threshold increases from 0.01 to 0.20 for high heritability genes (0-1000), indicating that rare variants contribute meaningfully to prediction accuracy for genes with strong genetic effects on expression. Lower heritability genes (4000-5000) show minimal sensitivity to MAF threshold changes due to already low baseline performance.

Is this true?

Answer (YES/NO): NO